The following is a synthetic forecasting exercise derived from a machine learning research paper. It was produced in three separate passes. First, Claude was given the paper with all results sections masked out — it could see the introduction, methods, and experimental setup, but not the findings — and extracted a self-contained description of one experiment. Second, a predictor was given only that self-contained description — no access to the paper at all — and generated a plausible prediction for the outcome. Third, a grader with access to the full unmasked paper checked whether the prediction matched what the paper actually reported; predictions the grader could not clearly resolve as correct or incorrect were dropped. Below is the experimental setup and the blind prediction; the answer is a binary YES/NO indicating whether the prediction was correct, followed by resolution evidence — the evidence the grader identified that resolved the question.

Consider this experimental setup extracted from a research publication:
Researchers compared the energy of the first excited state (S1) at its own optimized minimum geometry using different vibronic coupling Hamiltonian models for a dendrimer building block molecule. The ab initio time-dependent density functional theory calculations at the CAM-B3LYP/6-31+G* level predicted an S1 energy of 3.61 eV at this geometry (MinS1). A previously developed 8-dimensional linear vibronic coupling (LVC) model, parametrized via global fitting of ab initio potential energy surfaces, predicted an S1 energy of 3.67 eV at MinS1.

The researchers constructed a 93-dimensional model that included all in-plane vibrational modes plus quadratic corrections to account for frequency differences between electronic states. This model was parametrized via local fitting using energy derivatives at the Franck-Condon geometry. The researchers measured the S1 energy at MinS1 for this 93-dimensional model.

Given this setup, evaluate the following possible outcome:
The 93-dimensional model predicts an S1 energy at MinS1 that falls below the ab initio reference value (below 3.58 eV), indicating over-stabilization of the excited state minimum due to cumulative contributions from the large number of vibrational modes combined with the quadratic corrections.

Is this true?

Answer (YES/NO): NO